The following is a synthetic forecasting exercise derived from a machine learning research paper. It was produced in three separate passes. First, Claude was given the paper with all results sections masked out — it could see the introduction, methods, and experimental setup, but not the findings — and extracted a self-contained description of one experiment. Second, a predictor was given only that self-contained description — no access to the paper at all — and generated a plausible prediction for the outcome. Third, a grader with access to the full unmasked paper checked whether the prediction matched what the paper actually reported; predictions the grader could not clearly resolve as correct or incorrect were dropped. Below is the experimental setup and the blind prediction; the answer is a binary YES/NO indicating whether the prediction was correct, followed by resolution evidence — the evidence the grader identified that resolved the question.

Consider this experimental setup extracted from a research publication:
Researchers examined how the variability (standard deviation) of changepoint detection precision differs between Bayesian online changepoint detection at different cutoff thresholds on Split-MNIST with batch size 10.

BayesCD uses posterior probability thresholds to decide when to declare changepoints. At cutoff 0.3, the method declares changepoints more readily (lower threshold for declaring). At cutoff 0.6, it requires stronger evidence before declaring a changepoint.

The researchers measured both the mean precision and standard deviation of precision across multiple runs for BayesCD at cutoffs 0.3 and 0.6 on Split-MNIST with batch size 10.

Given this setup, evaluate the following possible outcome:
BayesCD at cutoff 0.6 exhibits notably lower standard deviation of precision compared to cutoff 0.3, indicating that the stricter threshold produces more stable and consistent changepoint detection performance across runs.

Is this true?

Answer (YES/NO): NO